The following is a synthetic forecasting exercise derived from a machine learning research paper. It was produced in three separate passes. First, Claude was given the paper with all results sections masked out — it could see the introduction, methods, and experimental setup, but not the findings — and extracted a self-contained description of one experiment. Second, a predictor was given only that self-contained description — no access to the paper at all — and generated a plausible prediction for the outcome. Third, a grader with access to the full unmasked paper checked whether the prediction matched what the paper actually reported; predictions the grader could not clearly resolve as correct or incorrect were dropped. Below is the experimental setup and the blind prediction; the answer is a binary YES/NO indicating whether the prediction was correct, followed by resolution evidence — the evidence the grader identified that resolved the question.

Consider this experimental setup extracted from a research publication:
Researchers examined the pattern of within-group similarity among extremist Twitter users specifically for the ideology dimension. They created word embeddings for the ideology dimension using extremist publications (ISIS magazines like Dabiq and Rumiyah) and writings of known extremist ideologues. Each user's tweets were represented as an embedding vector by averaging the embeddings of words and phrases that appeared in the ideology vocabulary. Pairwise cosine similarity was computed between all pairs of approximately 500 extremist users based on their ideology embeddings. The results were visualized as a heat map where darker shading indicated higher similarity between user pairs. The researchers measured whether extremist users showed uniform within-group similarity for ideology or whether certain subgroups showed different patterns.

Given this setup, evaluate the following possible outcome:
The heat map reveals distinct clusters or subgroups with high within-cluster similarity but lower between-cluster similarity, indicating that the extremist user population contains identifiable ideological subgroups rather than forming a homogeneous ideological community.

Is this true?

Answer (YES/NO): YES